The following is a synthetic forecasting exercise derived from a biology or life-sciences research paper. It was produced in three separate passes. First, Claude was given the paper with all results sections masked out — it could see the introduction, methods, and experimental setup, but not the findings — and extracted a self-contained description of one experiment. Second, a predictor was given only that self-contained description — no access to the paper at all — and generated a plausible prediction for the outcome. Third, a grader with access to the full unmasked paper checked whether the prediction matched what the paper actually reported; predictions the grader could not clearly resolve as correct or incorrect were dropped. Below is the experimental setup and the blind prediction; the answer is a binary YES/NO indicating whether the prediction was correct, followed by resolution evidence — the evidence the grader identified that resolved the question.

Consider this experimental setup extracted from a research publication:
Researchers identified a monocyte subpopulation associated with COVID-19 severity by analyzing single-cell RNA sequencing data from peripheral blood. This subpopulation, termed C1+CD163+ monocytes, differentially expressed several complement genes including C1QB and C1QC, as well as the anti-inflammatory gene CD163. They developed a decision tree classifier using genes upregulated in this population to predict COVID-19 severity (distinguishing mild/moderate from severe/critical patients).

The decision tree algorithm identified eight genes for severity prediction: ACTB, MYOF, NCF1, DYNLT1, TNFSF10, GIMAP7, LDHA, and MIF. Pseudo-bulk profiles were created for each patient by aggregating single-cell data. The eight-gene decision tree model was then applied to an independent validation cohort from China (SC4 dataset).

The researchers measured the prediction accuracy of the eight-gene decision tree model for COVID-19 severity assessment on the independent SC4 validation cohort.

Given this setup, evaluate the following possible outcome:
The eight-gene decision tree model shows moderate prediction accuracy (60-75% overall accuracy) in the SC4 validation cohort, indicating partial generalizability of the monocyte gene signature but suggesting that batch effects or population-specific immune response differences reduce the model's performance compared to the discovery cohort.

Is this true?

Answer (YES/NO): YES